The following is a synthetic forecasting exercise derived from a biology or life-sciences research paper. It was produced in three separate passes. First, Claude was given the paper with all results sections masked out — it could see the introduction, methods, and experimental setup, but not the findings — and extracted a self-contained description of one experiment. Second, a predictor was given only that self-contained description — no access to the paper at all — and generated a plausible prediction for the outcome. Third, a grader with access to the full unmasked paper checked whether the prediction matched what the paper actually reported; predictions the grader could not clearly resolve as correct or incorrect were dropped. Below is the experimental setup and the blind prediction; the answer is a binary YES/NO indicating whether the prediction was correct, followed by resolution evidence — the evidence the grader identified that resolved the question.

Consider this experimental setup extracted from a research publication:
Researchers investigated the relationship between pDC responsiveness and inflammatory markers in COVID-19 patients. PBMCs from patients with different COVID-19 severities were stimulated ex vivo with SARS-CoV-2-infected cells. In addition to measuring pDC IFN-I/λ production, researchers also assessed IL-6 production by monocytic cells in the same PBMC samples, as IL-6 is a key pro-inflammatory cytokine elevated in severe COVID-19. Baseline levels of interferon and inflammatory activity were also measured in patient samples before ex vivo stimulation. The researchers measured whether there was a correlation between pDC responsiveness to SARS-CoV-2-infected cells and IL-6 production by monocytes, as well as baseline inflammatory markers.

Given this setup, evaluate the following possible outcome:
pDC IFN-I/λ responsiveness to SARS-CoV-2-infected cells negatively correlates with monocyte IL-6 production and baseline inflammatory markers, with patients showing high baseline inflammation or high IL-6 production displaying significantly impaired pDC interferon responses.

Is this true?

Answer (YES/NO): YES